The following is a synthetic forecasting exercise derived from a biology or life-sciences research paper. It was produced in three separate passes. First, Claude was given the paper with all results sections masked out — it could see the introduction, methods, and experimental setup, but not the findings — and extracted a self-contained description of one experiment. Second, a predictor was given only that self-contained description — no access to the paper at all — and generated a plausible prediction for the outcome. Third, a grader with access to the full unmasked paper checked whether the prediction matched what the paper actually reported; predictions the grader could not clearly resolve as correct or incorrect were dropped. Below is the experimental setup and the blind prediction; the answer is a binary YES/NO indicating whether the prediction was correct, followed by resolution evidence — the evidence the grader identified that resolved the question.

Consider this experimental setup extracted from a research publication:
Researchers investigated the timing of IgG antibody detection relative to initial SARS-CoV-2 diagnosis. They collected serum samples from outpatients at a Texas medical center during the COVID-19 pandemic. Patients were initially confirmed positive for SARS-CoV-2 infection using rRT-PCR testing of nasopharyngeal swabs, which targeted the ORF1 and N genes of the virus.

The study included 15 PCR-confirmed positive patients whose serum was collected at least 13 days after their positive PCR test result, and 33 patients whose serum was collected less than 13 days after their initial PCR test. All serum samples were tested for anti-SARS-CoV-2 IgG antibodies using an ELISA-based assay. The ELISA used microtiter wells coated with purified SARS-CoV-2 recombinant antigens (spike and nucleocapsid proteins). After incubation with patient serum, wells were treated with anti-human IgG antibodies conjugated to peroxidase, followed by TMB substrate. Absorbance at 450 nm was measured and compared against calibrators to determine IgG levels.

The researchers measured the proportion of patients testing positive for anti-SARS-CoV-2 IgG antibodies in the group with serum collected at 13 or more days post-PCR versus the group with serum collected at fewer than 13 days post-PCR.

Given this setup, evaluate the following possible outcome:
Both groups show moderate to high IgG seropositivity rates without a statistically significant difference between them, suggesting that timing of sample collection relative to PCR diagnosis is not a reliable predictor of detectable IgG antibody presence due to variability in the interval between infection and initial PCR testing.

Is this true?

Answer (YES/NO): YES